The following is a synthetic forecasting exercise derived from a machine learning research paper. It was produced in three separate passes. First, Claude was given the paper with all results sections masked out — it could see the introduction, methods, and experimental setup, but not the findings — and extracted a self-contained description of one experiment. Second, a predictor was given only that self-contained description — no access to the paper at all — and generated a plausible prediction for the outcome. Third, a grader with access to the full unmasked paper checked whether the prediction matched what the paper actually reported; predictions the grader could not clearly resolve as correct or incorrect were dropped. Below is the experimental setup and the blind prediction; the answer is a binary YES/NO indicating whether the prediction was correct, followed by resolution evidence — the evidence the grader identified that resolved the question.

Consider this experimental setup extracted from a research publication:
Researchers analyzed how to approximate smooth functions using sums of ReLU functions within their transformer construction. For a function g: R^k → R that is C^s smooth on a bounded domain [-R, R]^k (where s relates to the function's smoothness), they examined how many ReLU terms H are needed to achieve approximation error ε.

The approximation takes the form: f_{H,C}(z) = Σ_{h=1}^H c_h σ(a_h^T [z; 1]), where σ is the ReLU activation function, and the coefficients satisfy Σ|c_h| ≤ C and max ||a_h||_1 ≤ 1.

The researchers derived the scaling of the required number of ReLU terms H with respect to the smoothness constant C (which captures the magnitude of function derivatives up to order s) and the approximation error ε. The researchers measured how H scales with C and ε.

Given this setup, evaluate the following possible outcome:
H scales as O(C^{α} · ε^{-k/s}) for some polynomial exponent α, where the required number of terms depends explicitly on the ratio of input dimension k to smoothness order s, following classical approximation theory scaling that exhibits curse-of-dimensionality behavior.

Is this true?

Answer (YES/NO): NO